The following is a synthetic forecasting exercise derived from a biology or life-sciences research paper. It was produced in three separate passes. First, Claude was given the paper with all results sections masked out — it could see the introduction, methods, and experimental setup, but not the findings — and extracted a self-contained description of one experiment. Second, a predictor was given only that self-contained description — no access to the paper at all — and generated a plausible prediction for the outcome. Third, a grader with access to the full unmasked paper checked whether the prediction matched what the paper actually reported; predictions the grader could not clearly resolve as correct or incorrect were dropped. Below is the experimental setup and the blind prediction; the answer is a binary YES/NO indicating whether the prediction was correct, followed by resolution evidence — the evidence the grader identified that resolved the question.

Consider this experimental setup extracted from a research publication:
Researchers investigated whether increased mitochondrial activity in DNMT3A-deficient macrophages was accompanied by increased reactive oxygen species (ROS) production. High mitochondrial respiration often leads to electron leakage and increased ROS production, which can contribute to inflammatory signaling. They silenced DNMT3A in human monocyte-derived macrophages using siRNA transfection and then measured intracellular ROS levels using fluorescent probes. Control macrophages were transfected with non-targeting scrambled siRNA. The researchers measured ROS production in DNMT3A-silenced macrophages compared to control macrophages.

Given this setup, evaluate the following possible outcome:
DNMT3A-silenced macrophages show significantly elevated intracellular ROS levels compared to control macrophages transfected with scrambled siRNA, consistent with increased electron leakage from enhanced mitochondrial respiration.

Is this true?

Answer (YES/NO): NO